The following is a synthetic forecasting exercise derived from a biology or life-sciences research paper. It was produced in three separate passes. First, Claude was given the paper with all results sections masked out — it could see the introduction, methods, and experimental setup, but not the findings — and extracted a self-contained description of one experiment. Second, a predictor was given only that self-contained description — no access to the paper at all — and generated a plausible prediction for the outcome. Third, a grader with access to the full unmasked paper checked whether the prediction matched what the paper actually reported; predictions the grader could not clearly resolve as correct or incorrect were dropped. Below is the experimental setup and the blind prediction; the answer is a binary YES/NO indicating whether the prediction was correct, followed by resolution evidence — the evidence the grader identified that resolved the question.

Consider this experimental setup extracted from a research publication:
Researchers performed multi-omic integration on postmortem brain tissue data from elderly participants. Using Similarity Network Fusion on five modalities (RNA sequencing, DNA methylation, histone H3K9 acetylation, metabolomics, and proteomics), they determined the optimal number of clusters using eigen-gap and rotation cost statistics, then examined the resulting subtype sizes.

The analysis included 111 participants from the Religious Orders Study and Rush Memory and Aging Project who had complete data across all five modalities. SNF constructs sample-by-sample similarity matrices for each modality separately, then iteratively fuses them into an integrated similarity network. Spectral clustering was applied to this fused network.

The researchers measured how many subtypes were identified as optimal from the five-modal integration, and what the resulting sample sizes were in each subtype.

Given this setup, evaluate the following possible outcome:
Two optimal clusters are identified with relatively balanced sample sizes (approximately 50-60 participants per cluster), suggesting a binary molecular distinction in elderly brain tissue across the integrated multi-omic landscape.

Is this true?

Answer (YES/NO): YES